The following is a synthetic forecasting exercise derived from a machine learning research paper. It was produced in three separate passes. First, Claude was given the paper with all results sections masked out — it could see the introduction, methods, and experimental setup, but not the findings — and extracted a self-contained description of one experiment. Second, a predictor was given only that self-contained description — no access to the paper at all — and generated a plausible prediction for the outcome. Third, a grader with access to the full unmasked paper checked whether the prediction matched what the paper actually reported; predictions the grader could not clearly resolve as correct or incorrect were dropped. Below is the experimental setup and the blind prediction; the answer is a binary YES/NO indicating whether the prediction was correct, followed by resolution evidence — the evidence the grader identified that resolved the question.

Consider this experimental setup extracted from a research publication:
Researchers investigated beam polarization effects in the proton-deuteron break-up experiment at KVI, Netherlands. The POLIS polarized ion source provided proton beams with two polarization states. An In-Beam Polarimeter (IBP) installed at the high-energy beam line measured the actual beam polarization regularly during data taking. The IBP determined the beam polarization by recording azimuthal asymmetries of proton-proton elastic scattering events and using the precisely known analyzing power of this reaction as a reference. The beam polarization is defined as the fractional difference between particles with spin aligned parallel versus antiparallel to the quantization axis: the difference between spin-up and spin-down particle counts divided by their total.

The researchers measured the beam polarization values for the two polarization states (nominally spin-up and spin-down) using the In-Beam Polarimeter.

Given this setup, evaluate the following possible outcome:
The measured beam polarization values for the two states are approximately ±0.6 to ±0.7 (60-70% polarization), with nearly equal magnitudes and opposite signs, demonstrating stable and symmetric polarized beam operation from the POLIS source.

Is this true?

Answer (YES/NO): NO